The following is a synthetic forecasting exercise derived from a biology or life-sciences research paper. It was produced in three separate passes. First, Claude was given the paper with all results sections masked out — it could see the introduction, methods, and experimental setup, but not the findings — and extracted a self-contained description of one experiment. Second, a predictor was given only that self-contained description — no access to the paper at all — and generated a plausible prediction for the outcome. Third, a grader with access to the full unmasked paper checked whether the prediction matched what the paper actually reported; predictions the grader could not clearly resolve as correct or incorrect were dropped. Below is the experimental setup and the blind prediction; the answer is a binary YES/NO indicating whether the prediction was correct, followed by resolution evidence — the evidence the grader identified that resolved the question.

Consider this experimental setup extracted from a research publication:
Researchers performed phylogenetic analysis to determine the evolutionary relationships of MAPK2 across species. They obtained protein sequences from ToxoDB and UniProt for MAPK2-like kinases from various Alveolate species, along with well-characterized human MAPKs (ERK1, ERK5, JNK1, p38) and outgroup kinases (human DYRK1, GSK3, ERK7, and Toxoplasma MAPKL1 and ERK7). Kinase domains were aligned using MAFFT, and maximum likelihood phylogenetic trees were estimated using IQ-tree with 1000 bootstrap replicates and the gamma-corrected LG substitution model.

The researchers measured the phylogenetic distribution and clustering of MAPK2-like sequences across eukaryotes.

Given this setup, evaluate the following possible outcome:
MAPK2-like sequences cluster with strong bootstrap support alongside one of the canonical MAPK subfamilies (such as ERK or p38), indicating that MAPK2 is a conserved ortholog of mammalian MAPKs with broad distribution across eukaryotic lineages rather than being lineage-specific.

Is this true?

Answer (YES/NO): NO